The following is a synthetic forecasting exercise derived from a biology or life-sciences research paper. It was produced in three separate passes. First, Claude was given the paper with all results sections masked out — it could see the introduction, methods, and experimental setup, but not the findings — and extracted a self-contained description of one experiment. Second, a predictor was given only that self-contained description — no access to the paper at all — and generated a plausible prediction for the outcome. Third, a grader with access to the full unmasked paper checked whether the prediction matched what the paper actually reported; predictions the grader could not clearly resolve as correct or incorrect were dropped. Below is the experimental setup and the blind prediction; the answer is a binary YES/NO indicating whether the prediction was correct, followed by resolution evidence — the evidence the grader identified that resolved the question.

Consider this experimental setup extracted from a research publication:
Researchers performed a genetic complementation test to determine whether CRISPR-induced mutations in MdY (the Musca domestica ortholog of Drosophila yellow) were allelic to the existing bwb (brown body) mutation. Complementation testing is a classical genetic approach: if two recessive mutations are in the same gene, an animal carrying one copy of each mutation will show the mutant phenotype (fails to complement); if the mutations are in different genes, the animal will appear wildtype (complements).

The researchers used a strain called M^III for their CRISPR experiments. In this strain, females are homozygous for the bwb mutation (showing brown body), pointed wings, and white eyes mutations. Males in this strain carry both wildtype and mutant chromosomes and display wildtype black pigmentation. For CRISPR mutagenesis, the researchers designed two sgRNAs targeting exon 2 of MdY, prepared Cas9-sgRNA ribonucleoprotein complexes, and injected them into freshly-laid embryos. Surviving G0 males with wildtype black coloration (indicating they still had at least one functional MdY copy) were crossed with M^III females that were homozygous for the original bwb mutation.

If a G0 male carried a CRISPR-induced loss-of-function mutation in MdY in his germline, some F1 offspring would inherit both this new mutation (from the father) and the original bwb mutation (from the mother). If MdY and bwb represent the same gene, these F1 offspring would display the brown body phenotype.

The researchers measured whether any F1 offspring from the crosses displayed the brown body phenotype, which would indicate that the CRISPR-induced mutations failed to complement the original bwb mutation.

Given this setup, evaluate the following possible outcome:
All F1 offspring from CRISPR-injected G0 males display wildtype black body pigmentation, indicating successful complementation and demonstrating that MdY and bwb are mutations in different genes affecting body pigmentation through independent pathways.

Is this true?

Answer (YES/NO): NO